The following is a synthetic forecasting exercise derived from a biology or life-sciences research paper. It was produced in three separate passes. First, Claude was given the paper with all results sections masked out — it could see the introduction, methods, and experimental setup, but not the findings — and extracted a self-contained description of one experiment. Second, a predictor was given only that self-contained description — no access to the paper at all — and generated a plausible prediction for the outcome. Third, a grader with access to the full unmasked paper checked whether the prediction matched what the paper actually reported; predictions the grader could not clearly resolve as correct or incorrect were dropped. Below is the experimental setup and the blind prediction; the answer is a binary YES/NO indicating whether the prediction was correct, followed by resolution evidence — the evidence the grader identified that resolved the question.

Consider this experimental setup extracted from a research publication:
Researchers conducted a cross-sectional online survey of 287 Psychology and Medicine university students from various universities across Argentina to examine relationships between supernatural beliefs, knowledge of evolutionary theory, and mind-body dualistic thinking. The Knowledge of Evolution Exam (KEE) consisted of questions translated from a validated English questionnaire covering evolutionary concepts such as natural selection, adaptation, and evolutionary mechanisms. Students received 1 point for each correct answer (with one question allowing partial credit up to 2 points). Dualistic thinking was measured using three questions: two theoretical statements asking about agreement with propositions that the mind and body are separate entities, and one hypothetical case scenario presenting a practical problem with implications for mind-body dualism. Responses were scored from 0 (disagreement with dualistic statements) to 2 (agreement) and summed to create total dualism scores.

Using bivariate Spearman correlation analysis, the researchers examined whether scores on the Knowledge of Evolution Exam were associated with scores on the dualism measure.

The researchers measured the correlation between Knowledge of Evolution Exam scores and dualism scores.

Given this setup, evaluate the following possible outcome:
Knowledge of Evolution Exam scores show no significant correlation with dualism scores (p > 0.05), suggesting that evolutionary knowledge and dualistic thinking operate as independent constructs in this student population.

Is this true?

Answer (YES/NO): NO